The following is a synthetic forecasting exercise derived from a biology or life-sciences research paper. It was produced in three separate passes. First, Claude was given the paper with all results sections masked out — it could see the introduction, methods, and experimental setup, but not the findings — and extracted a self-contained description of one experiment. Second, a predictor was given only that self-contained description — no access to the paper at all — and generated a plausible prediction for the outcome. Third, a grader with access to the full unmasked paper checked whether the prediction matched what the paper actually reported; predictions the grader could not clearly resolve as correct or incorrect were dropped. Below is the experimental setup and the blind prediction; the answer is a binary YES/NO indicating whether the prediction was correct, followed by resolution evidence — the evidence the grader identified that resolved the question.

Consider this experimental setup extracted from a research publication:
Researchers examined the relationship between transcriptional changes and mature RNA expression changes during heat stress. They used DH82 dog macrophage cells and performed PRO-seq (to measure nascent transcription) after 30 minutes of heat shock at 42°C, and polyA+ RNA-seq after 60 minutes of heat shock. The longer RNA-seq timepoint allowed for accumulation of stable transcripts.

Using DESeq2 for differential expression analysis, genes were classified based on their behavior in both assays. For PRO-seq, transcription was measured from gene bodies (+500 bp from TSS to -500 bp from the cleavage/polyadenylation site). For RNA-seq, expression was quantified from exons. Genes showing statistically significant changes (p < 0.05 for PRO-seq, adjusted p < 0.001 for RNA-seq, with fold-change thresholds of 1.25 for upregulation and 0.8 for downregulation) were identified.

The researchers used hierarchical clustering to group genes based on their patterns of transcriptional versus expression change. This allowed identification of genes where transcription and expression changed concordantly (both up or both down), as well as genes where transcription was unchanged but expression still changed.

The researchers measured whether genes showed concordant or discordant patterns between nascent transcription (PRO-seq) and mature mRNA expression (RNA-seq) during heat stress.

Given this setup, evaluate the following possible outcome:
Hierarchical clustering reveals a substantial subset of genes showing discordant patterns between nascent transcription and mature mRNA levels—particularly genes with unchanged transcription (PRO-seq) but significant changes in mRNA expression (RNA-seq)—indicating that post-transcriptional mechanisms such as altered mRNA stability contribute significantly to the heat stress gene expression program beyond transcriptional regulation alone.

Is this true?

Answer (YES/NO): YES